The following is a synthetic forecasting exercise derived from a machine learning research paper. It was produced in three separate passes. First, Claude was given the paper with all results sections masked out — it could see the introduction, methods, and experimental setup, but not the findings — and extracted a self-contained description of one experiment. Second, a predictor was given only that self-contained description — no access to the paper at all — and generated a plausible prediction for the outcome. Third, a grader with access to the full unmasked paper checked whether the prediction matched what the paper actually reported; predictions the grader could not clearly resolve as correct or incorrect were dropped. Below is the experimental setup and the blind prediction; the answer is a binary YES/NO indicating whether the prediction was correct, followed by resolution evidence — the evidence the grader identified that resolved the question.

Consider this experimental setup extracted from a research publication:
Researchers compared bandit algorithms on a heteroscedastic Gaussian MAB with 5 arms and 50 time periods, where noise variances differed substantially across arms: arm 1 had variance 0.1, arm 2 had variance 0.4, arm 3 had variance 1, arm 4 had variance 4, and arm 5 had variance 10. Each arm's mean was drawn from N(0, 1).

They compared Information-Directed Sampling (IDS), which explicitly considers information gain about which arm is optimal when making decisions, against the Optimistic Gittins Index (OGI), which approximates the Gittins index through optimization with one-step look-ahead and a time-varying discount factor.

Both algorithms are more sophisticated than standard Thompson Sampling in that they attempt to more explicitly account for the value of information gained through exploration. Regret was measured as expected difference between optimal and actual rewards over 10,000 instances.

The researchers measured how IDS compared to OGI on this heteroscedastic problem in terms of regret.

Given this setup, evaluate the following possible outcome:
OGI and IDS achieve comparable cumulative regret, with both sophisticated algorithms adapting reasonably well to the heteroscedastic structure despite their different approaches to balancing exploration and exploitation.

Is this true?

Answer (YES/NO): NO